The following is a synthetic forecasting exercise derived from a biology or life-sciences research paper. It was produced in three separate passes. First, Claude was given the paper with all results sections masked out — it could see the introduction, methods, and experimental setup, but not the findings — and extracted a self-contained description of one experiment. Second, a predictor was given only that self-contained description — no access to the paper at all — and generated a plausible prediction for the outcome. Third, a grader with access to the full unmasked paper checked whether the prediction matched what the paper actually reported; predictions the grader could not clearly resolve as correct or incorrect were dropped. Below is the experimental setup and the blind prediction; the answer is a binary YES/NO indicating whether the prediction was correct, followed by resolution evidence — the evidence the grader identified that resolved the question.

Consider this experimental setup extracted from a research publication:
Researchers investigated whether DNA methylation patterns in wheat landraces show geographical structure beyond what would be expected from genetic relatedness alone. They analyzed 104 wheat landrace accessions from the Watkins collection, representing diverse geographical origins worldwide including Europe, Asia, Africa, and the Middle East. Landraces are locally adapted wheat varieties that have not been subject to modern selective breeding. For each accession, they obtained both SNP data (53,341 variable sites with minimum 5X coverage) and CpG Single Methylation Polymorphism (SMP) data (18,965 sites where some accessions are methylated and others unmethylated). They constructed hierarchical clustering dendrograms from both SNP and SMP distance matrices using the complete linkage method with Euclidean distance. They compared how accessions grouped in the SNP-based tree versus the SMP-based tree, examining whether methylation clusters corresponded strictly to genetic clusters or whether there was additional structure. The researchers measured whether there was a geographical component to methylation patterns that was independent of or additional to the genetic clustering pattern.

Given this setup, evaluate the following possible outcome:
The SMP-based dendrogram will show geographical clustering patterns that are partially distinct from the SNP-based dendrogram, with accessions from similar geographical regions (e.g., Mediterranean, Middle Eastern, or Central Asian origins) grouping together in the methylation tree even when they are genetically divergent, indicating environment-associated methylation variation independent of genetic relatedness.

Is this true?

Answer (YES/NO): YES